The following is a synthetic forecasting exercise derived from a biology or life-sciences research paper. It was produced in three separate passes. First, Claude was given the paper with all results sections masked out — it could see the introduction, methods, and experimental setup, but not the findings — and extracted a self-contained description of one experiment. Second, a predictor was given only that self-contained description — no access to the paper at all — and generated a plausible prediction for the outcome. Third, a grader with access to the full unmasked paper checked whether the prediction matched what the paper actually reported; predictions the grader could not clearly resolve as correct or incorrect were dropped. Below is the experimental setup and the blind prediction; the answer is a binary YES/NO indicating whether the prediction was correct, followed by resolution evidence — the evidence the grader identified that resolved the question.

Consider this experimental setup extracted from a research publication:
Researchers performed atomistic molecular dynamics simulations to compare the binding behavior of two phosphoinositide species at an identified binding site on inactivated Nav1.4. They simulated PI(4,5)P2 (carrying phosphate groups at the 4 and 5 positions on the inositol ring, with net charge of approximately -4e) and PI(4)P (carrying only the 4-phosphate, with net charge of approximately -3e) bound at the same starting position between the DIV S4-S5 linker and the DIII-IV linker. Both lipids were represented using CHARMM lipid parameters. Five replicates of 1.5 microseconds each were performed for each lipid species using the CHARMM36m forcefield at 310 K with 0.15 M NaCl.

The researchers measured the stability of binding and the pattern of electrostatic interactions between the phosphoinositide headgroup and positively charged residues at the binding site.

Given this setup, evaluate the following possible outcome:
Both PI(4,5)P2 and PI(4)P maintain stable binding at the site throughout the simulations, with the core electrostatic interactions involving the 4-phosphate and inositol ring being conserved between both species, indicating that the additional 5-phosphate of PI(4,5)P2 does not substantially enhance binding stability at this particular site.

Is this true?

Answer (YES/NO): YES